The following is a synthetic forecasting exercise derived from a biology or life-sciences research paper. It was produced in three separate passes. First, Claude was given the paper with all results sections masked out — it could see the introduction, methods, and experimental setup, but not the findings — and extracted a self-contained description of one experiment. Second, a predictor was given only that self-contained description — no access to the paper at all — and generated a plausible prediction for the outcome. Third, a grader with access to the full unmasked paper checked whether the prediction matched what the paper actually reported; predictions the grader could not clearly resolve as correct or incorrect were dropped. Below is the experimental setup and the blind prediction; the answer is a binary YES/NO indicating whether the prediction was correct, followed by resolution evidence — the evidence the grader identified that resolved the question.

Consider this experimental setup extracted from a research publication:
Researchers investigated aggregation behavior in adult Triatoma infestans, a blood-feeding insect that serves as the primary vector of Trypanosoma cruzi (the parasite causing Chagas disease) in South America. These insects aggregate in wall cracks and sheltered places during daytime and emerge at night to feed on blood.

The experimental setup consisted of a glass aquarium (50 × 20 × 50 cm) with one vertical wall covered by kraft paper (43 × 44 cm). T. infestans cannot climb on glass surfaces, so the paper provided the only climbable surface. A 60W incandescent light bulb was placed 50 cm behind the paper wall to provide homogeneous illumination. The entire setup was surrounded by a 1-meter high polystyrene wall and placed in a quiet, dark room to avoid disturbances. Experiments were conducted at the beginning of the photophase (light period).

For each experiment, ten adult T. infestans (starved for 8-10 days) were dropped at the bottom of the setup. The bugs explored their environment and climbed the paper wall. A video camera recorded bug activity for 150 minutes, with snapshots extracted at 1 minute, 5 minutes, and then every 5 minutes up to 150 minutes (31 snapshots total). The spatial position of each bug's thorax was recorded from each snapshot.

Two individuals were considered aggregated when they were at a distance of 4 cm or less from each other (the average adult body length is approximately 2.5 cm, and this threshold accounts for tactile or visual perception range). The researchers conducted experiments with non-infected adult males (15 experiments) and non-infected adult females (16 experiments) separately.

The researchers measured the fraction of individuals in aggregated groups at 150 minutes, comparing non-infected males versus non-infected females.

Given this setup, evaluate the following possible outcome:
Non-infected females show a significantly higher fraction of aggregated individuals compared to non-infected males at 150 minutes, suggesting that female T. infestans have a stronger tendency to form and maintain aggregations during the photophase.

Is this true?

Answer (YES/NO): NO